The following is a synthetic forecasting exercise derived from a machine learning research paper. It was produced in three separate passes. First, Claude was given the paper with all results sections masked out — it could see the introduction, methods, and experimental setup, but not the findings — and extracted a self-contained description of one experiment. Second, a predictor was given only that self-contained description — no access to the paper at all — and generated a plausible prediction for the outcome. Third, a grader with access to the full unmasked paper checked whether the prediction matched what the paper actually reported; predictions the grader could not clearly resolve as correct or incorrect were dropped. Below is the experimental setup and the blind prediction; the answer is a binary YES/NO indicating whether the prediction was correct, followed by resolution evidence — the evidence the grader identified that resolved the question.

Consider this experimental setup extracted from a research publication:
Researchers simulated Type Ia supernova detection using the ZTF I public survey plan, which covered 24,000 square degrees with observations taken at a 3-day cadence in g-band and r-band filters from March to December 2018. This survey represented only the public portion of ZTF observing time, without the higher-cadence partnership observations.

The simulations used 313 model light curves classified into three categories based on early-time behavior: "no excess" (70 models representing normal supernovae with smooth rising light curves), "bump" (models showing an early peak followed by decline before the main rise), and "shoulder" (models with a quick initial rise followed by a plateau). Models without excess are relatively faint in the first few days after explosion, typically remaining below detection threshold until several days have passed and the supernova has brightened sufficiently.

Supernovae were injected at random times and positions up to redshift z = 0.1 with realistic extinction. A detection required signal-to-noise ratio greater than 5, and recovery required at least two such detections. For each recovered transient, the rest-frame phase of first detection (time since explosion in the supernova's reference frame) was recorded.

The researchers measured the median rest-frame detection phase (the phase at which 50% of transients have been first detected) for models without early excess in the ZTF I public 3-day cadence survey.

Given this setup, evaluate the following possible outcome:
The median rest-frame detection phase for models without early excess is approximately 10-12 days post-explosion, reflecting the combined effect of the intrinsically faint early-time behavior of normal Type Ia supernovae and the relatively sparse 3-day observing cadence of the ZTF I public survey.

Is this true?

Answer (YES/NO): NO